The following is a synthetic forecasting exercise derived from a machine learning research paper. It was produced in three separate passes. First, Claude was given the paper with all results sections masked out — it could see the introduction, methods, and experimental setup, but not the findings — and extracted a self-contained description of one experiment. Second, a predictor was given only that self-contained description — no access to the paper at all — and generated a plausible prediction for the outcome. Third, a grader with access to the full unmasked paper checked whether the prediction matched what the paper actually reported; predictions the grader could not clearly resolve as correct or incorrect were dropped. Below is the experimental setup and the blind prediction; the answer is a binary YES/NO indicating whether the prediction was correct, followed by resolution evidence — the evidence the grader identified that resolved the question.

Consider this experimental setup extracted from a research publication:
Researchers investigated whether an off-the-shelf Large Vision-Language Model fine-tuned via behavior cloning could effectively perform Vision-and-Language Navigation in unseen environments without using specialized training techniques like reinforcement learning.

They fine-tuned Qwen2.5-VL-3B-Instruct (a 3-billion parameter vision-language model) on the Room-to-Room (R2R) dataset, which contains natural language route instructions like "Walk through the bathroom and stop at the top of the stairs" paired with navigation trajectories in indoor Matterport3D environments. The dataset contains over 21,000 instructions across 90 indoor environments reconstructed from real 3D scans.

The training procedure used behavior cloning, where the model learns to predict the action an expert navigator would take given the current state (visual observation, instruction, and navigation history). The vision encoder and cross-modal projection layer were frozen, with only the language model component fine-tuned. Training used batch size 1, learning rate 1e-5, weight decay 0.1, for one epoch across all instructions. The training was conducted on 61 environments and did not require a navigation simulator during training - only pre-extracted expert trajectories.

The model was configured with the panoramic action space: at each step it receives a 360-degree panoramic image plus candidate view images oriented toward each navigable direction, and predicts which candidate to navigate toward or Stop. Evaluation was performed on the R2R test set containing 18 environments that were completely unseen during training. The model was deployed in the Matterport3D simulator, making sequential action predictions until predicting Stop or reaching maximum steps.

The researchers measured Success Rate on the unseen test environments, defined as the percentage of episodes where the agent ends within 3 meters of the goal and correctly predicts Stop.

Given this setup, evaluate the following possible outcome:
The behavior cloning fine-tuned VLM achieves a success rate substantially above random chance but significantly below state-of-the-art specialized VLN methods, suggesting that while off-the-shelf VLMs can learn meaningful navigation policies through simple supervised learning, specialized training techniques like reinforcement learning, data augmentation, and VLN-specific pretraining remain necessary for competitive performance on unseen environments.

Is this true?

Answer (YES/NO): YES